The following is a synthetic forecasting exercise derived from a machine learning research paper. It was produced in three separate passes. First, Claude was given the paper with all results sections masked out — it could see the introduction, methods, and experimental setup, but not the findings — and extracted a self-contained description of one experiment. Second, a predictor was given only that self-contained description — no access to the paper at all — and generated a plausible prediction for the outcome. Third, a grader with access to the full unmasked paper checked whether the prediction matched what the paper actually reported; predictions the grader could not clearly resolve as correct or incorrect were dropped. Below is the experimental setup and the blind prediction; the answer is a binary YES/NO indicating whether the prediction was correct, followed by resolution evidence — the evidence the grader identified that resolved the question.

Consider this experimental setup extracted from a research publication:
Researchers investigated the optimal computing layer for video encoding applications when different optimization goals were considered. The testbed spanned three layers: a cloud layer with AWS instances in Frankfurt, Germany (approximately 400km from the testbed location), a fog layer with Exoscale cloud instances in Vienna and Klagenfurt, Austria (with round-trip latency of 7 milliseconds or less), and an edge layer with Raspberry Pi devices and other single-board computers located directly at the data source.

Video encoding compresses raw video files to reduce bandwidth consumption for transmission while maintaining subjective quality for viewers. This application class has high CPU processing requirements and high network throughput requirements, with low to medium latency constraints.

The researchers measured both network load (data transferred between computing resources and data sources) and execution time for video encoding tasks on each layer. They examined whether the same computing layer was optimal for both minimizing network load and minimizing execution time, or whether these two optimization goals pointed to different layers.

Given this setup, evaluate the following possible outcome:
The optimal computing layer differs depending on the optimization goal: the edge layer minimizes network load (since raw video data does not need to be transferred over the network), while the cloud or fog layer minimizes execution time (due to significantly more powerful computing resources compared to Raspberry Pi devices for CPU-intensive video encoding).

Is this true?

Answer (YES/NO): NO